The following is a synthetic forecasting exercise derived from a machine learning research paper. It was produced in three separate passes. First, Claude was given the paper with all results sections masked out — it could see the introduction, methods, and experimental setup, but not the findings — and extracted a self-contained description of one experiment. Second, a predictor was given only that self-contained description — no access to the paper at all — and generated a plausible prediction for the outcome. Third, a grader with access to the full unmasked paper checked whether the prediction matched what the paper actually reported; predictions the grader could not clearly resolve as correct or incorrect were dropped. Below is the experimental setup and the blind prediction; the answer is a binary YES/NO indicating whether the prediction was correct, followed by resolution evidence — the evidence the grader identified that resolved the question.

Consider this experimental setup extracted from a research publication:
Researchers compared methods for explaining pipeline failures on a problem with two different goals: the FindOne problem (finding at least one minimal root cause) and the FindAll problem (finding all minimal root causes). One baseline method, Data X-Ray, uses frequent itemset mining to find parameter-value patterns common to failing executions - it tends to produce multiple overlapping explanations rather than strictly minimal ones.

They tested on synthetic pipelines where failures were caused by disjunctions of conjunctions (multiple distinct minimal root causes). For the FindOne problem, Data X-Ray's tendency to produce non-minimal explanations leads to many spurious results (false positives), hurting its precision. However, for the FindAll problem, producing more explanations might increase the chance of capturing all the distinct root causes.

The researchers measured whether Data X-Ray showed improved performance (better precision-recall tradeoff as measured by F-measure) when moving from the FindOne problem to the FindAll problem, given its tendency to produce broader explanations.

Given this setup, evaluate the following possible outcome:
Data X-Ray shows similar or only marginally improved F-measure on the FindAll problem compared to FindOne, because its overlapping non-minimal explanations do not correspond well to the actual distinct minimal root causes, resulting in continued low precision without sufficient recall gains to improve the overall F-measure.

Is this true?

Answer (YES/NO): NO